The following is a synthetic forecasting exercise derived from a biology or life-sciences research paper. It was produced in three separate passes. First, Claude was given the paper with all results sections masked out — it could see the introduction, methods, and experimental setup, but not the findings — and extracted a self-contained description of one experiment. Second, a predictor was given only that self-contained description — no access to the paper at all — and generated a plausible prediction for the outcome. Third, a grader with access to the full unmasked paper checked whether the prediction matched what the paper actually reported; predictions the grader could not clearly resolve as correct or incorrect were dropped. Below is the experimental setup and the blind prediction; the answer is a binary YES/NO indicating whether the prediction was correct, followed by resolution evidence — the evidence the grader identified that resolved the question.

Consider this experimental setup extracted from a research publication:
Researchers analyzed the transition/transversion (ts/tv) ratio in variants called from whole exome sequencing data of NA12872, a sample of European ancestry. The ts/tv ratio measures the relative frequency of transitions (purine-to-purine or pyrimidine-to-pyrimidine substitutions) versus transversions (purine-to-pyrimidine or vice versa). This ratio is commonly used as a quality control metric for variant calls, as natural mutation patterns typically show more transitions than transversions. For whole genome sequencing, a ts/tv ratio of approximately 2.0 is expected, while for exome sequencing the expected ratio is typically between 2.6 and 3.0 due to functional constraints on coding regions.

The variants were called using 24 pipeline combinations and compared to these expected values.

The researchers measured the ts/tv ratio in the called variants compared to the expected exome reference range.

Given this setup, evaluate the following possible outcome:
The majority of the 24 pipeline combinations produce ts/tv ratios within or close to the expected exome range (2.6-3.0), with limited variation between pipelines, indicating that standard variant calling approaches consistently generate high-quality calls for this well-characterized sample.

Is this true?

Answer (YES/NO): NO